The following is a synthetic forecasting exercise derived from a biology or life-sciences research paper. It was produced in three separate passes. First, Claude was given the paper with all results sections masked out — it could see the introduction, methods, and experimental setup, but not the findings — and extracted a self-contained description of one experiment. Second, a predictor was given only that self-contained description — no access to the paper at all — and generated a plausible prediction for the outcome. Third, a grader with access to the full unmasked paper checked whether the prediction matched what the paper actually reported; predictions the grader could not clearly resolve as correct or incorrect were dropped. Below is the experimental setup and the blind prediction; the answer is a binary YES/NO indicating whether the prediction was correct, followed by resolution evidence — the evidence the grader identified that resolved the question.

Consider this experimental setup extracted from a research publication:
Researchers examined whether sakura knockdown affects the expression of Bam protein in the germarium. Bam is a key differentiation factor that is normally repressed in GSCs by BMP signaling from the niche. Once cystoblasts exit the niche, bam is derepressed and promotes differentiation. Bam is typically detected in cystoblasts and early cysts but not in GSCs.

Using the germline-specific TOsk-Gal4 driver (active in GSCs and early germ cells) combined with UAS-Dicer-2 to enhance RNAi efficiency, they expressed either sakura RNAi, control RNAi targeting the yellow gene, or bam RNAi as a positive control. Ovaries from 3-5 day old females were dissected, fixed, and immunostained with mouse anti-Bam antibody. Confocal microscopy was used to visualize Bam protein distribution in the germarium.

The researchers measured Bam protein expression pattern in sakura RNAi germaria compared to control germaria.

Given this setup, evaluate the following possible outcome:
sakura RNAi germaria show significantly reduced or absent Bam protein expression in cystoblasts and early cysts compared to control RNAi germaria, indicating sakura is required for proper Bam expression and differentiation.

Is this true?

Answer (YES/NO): NO